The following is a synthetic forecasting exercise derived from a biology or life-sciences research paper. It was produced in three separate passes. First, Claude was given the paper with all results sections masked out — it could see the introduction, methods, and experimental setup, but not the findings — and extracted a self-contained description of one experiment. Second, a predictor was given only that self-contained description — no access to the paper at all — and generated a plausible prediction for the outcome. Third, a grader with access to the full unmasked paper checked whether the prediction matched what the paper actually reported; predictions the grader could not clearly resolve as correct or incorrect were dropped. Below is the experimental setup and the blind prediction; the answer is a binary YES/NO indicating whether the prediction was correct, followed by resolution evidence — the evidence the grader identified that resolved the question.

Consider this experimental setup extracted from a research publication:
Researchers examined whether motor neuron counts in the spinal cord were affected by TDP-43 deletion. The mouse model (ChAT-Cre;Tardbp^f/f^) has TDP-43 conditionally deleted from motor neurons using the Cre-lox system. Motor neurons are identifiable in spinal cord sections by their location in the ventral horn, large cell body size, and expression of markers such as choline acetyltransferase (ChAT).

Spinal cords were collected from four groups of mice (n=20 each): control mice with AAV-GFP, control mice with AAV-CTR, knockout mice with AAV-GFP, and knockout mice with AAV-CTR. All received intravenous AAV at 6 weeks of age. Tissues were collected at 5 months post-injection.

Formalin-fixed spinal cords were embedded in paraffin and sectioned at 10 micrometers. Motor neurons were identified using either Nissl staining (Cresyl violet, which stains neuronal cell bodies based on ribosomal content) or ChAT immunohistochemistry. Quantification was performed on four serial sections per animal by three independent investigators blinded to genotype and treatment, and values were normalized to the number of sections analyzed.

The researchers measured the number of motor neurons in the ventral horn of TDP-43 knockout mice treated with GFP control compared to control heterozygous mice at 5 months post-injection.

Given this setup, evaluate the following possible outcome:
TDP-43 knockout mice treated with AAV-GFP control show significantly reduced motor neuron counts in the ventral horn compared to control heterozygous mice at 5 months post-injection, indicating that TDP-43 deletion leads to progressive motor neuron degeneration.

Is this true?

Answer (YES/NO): YES